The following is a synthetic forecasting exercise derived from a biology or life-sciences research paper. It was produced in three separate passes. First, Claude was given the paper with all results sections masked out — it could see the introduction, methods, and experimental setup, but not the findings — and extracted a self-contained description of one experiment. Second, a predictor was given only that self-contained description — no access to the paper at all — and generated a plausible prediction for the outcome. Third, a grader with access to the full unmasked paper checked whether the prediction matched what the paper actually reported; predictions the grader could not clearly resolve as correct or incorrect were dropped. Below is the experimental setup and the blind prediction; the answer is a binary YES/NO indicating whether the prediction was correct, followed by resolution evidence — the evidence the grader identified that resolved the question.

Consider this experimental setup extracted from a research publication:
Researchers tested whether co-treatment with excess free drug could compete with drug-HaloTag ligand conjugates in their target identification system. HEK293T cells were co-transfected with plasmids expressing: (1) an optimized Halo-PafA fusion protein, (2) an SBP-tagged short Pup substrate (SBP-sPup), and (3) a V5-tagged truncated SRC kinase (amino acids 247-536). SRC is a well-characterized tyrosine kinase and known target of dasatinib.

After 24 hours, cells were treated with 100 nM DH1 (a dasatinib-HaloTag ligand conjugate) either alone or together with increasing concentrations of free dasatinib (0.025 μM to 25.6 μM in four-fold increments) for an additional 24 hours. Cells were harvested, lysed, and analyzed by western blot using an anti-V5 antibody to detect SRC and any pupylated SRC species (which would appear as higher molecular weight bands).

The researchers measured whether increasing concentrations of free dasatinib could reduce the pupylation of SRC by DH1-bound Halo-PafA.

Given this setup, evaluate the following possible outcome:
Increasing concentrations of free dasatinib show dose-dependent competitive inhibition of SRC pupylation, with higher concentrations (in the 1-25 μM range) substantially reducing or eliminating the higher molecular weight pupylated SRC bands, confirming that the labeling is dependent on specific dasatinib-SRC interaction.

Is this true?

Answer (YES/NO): YES